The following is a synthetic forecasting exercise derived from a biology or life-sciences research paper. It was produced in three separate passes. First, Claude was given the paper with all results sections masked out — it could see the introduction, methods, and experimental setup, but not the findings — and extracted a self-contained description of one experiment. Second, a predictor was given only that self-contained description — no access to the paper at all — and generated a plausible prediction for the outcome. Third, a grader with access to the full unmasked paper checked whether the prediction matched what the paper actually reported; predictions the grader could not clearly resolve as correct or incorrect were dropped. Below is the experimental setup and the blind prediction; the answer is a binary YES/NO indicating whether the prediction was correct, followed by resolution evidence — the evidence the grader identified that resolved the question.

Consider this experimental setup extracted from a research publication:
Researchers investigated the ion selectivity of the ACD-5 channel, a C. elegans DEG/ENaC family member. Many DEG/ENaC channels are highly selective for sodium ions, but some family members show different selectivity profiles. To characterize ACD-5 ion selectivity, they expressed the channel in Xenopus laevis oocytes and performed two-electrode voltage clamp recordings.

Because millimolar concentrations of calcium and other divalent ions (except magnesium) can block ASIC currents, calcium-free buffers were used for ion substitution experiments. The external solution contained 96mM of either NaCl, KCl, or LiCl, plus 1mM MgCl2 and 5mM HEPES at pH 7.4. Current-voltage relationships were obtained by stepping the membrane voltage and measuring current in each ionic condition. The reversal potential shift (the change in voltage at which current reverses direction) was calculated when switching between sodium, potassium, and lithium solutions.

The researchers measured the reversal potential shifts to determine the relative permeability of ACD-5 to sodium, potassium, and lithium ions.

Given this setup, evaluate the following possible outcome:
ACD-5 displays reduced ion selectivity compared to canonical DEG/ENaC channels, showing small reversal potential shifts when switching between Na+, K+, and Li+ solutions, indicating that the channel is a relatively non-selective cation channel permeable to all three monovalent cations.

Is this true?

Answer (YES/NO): NO